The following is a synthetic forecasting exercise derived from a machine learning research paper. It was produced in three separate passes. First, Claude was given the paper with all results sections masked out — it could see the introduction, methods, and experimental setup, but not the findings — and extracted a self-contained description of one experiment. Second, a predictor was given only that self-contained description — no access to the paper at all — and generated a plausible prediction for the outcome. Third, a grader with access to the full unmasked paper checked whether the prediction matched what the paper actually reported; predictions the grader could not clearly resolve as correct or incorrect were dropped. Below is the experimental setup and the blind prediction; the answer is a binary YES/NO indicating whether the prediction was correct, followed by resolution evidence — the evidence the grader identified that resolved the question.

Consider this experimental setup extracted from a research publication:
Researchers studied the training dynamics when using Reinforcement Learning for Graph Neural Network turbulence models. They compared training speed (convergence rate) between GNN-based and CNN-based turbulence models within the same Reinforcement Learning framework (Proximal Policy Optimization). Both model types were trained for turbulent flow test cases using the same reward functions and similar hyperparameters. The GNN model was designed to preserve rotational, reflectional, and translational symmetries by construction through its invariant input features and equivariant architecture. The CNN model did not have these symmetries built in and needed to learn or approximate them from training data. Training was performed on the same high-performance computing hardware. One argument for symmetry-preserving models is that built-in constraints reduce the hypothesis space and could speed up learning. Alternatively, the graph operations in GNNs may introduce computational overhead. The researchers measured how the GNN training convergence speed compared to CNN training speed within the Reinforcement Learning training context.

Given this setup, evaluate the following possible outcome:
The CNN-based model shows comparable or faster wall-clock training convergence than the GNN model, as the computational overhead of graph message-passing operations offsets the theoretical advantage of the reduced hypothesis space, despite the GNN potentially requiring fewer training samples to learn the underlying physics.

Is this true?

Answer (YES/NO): YES